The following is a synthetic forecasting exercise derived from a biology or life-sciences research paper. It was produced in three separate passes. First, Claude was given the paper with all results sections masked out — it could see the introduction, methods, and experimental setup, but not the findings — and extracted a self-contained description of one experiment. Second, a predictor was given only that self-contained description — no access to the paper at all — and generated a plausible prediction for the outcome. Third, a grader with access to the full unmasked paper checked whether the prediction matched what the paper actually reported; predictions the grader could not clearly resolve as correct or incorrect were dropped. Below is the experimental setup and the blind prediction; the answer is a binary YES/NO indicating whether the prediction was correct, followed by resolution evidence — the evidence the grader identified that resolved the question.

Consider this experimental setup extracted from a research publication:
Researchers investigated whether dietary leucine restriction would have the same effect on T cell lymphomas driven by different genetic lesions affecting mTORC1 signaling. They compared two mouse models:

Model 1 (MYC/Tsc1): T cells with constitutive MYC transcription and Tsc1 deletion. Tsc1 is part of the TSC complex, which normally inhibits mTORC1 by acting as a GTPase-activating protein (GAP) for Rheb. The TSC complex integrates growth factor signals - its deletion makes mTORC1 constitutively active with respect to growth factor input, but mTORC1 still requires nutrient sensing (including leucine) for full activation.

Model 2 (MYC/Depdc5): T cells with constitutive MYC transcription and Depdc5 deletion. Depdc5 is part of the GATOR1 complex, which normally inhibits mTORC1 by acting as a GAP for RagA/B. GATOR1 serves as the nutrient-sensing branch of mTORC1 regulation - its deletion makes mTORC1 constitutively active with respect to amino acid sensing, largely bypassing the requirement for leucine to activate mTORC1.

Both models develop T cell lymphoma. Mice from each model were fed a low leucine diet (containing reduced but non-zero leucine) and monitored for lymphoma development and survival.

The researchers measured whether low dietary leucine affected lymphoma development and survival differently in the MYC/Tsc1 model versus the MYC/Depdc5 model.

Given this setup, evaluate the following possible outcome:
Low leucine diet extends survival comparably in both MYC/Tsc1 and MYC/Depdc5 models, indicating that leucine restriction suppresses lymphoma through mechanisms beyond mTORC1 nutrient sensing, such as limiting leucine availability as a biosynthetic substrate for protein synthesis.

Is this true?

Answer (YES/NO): NO